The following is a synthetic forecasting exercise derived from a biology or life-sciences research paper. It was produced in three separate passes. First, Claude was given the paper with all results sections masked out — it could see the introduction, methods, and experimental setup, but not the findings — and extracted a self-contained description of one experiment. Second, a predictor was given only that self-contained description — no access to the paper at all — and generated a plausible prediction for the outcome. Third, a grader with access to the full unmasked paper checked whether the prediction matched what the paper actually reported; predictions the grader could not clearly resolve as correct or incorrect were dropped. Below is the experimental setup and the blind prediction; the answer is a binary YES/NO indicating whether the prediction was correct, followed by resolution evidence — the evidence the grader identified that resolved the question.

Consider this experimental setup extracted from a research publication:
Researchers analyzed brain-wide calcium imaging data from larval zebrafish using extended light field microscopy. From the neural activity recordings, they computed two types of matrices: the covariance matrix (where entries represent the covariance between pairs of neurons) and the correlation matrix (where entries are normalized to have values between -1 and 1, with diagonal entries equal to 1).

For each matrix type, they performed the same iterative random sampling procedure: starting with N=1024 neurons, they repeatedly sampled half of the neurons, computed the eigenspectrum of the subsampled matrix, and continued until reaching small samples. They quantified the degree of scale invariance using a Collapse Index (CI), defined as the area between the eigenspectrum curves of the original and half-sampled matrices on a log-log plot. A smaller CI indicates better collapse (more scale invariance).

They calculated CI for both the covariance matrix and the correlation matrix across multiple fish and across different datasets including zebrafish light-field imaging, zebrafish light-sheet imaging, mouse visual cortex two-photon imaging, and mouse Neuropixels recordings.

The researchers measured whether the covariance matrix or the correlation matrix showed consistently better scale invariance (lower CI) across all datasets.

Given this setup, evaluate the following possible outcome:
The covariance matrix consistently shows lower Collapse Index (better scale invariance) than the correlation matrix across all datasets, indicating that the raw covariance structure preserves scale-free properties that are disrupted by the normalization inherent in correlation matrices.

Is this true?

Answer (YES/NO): YES